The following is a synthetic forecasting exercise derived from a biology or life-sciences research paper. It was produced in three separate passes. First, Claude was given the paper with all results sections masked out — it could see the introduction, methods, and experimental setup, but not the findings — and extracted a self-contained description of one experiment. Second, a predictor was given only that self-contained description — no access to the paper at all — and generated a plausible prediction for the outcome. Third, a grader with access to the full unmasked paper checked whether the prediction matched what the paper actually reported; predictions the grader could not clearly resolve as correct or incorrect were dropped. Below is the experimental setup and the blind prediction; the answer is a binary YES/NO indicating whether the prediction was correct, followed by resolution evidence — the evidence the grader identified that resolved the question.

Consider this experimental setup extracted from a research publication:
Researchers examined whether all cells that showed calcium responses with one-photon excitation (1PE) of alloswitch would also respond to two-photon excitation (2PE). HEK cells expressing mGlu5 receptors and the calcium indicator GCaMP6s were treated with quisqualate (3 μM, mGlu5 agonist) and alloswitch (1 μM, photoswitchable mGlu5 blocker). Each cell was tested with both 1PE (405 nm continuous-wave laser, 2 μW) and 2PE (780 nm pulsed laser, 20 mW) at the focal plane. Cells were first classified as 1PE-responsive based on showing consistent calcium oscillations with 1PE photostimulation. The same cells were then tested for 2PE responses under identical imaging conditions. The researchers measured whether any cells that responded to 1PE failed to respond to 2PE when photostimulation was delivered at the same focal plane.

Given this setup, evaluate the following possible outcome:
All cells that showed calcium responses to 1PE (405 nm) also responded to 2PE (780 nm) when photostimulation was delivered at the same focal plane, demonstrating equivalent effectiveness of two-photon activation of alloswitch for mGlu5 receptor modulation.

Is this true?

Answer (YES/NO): NO